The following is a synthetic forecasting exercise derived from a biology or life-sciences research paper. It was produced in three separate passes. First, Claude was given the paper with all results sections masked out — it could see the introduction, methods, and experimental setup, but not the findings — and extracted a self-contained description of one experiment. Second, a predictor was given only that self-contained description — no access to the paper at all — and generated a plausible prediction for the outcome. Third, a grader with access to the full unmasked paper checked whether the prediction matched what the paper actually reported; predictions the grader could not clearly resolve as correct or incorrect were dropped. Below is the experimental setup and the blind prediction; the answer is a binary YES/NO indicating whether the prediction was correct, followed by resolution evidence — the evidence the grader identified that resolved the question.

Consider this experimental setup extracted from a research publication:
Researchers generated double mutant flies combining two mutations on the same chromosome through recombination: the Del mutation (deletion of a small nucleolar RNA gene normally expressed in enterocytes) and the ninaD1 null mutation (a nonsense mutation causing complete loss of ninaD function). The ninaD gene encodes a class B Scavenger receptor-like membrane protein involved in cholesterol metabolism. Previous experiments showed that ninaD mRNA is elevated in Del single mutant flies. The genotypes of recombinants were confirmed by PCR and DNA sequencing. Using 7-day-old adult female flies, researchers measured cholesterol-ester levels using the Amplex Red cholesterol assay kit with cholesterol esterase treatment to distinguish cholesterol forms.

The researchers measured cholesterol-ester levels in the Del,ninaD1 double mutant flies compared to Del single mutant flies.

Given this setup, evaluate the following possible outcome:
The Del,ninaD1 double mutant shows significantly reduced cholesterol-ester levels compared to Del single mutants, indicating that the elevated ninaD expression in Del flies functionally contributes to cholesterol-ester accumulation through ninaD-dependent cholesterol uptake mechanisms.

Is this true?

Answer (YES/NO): NO